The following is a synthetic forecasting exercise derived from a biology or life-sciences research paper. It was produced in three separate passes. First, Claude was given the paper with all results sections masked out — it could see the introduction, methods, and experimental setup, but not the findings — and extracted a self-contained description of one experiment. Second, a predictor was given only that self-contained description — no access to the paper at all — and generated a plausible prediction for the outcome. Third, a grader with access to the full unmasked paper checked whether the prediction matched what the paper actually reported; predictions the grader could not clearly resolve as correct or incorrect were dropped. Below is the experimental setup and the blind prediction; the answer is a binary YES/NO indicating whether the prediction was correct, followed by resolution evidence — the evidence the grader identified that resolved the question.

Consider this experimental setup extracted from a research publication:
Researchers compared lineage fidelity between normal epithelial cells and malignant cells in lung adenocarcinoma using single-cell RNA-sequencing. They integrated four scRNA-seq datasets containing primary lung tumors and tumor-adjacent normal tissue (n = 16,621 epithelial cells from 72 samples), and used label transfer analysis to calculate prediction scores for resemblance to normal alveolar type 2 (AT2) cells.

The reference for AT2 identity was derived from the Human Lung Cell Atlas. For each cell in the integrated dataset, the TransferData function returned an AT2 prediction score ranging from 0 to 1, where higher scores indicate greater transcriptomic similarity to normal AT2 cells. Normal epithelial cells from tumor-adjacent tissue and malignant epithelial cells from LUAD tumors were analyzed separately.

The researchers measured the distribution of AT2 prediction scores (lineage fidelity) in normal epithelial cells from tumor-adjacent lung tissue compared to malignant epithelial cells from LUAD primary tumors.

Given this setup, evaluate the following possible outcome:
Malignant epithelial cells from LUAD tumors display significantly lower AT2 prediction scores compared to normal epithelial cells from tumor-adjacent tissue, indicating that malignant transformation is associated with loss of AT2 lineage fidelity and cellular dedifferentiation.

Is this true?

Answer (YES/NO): YES